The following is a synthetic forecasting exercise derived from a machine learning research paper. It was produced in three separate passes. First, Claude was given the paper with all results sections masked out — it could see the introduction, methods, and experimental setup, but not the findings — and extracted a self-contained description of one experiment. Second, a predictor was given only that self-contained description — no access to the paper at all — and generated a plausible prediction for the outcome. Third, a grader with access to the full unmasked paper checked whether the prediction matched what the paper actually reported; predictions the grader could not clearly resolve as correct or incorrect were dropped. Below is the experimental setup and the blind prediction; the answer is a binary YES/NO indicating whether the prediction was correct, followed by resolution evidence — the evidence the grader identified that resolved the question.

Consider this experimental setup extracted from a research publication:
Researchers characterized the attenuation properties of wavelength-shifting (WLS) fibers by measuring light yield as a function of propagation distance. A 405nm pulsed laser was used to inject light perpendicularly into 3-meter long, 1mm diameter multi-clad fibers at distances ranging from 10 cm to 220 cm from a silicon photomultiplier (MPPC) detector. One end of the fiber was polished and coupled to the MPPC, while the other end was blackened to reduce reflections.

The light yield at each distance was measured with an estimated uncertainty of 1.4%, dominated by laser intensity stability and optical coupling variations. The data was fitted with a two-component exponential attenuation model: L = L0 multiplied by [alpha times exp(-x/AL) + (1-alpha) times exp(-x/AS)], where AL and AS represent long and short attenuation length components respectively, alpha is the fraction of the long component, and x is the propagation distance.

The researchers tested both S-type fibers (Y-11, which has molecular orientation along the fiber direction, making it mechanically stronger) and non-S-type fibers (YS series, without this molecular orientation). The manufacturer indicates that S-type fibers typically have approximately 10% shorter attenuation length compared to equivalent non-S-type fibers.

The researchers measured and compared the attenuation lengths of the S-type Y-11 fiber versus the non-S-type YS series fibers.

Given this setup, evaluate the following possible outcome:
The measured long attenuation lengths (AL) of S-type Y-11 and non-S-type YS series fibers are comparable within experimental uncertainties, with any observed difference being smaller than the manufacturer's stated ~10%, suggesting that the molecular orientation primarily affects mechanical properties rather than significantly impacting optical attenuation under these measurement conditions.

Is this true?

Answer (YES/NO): NO